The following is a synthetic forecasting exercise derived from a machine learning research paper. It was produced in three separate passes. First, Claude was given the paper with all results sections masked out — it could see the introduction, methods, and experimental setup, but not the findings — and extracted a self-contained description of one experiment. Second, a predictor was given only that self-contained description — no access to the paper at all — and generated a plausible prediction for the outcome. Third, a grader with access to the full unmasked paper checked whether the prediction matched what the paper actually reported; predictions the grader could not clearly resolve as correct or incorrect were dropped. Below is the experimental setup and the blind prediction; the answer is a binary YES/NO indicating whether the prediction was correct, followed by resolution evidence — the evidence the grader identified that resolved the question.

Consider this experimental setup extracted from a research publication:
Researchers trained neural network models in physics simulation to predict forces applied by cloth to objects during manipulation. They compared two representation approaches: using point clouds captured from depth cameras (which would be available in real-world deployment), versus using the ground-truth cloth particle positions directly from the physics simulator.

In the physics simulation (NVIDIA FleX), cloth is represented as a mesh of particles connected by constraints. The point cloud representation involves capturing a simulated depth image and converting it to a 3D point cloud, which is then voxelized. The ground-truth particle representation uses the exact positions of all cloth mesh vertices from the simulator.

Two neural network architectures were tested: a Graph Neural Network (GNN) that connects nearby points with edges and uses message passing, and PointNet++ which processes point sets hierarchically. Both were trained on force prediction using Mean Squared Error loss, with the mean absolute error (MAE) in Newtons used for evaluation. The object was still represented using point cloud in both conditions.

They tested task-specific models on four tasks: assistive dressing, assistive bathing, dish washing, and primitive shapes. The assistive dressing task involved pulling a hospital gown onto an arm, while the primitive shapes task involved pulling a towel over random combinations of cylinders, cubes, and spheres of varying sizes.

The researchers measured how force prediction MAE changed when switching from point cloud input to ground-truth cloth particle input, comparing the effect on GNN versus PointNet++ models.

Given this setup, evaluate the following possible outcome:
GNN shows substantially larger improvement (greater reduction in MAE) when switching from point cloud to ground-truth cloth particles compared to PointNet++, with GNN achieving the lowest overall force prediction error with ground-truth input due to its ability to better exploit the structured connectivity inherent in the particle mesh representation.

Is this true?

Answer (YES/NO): YES